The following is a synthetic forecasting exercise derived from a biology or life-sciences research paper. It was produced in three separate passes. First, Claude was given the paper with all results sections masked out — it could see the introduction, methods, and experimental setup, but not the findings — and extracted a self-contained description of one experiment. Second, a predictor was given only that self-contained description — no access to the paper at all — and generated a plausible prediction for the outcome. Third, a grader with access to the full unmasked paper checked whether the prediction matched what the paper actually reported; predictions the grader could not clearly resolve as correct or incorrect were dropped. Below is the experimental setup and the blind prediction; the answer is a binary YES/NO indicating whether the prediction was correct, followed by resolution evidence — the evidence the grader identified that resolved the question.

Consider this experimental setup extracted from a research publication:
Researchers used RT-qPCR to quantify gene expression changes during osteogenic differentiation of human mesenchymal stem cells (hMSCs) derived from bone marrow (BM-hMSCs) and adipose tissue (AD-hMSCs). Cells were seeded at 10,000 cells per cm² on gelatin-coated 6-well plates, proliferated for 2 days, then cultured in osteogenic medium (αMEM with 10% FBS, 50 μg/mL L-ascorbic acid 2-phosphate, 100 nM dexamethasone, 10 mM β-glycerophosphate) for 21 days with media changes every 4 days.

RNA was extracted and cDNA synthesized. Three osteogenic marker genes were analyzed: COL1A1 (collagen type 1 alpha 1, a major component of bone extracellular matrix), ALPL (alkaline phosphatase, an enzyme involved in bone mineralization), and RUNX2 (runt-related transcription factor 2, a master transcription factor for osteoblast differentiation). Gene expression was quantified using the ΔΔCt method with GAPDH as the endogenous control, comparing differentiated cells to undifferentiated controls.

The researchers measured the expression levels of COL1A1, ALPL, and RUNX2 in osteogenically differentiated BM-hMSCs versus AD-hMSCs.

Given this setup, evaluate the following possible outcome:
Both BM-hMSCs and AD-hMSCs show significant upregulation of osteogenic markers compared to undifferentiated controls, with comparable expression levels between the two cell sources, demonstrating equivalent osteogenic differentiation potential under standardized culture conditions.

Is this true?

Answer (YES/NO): NO